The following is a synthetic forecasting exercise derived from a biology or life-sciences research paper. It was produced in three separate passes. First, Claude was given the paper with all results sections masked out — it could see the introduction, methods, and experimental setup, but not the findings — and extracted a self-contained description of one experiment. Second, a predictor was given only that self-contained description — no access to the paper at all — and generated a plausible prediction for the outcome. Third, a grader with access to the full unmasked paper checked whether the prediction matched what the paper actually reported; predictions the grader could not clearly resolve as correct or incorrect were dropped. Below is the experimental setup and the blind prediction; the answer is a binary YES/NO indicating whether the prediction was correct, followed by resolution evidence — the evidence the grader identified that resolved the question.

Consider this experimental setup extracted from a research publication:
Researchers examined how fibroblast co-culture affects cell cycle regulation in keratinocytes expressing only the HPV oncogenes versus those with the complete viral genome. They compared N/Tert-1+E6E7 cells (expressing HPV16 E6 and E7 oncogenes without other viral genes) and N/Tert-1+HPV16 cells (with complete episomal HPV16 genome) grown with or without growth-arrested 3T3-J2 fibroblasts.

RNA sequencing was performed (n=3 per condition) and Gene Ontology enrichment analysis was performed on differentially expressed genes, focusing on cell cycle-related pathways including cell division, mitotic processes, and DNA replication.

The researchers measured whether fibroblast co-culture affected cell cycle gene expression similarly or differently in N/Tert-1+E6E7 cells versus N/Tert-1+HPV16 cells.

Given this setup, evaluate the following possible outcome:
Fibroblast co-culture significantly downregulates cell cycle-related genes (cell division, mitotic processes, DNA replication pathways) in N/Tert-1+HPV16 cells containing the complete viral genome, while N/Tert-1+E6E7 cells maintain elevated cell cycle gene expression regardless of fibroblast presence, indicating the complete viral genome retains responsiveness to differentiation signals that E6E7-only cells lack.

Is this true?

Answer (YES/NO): NO